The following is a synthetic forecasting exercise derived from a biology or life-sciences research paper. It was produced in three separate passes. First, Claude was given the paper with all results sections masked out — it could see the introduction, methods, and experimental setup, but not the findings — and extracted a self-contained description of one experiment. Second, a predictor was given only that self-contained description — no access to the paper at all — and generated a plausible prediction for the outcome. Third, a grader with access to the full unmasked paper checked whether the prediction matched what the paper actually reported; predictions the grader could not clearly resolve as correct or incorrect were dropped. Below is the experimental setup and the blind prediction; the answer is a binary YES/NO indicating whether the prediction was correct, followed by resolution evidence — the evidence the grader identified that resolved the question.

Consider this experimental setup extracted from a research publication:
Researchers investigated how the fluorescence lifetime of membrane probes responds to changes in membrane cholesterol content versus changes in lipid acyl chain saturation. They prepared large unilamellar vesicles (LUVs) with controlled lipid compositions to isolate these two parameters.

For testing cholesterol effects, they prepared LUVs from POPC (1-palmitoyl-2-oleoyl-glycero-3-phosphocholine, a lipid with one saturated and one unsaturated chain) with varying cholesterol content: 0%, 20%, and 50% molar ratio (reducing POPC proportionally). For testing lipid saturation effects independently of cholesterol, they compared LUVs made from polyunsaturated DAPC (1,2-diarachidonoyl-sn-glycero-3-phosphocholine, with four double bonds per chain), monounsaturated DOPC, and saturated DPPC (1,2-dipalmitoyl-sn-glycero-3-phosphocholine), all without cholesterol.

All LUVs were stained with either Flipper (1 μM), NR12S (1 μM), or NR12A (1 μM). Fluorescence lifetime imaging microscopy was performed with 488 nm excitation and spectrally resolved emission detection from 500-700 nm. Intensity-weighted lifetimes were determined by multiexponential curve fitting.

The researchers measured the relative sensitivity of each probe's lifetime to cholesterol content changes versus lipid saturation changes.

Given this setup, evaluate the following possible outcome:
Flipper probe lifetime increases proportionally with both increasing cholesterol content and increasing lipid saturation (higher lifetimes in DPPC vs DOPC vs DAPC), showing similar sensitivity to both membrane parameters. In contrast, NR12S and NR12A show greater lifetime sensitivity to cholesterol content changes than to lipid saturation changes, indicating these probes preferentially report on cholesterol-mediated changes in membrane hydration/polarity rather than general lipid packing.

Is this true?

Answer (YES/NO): NO